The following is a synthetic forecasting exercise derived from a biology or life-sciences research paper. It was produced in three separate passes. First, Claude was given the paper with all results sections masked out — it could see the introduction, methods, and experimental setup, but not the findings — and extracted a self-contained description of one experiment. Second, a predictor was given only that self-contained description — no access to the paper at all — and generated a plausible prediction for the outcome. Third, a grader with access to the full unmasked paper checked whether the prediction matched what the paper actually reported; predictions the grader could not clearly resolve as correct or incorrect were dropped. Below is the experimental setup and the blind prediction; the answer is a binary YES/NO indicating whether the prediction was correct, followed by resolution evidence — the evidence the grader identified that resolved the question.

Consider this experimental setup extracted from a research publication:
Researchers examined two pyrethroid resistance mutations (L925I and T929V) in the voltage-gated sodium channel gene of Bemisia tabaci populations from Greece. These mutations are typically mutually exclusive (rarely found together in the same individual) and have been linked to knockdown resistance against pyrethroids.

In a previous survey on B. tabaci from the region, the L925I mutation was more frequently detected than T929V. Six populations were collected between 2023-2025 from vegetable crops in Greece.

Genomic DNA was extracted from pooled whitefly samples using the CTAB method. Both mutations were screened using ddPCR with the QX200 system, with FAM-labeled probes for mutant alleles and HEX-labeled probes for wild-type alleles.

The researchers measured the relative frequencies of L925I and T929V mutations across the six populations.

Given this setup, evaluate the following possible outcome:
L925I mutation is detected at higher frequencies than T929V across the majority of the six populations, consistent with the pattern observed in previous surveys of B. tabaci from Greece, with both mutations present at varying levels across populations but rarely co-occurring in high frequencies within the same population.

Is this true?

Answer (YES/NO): NO